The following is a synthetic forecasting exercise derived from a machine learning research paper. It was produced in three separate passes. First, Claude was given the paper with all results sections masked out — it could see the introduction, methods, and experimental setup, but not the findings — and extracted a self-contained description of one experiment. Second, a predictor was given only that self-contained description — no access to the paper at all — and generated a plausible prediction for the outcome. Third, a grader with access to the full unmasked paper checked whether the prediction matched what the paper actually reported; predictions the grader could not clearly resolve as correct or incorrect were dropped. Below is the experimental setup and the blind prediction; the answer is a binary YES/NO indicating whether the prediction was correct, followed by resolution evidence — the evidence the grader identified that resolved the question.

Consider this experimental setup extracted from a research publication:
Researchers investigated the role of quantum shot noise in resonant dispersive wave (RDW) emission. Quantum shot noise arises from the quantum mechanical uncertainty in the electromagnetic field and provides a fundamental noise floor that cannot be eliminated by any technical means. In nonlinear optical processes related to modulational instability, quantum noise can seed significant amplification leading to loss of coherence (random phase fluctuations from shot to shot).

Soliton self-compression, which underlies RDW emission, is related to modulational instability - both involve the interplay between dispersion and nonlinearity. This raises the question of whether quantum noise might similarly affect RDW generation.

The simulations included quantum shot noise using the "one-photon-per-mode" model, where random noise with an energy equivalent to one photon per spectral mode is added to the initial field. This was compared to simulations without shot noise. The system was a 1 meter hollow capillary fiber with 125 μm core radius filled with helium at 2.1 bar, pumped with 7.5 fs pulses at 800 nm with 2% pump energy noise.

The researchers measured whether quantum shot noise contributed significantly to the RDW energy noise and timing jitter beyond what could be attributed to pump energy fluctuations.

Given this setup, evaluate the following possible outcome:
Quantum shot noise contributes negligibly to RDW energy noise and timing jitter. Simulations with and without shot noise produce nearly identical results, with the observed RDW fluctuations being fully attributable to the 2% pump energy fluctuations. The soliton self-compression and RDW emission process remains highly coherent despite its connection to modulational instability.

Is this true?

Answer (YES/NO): YES